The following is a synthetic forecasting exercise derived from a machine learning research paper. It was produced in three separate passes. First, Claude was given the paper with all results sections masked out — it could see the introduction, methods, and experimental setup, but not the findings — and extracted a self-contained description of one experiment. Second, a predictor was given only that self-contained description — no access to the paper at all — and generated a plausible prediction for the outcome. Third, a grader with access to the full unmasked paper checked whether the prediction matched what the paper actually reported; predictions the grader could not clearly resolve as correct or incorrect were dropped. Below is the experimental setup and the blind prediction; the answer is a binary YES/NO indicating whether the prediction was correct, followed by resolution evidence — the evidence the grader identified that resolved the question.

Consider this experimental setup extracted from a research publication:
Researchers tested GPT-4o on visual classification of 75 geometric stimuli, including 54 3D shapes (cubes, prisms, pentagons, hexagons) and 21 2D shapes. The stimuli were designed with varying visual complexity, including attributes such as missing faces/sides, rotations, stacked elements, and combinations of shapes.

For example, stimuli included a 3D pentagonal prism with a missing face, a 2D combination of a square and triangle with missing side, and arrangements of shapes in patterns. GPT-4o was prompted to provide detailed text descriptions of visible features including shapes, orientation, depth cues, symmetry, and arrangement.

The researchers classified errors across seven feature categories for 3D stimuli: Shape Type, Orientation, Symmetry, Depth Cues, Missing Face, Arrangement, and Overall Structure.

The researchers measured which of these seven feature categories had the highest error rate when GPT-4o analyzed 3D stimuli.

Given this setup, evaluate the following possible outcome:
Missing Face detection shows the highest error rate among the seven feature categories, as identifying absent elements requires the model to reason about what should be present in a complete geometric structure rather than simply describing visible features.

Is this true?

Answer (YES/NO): YES